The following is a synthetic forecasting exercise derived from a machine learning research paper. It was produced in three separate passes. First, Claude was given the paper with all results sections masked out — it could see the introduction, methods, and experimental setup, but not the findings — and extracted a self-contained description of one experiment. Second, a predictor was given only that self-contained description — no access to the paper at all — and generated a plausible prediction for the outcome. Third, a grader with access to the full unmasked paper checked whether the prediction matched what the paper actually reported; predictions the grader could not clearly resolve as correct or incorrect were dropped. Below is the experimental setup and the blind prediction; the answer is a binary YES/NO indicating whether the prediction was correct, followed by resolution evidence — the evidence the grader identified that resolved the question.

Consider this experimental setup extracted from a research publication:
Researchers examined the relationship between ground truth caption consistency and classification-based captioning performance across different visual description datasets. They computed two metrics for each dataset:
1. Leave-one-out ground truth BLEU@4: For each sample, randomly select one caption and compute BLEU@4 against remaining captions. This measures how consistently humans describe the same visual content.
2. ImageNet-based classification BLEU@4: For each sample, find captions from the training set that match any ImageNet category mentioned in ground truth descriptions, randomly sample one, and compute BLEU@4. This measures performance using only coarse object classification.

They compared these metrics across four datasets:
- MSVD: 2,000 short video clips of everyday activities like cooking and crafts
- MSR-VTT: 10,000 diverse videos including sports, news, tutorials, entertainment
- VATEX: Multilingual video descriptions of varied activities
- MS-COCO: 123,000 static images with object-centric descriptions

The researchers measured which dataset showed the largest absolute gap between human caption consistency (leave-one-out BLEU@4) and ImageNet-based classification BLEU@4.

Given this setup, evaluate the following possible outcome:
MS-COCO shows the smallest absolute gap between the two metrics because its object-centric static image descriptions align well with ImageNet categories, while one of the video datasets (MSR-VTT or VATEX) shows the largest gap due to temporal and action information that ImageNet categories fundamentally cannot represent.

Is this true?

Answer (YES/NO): NO